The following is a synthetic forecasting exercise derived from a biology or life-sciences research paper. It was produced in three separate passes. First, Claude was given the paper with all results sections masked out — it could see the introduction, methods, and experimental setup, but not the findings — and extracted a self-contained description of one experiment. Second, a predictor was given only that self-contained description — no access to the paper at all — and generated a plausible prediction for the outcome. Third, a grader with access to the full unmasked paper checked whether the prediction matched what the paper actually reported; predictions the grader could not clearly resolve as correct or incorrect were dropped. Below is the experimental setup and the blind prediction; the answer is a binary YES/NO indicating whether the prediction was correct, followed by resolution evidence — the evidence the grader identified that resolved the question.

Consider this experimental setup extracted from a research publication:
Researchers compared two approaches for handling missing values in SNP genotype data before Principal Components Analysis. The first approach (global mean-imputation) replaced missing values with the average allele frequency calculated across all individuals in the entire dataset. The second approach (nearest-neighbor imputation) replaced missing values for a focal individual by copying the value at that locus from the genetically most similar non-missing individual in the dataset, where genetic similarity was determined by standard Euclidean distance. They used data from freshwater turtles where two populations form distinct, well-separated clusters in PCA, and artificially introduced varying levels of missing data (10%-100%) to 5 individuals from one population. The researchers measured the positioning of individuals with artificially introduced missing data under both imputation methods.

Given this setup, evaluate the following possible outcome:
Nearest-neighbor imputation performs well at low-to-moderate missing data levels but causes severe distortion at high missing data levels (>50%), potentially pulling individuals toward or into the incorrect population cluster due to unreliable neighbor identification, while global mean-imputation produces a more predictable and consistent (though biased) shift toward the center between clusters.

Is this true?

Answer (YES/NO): NO